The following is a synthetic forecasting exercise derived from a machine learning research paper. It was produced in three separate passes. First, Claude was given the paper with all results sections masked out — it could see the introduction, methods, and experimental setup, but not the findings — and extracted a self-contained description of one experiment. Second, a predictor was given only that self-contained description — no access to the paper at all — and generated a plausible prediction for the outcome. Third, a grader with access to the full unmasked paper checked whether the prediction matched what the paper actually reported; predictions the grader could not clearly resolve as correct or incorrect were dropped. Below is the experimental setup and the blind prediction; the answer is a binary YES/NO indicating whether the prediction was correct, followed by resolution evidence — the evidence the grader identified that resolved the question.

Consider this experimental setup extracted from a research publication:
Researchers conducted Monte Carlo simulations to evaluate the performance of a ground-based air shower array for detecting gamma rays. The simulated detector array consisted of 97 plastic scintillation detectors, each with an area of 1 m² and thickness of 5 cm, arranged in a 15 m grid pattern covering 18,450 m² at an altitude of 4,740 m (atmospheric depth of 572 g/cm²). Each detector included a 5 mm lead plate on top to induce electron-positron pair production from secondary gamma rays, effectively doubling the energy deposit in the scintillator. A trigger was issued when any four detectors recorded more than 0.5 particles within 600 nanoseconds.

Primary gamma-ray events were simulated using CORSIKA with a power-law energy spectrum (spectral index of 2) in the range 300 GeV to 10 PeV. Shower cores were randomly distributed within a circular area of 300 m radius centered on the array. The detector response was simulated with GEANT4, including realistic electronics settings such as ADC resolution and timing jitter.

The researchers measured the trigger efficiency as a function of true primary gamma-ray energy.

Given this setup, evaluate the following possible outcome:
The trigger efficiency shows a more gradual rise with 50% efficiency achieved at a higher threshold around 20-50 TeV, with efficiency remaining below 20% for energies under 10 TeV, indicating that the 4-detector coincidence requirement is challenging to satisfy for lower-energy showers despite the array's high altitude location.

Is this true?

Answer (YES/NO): NO